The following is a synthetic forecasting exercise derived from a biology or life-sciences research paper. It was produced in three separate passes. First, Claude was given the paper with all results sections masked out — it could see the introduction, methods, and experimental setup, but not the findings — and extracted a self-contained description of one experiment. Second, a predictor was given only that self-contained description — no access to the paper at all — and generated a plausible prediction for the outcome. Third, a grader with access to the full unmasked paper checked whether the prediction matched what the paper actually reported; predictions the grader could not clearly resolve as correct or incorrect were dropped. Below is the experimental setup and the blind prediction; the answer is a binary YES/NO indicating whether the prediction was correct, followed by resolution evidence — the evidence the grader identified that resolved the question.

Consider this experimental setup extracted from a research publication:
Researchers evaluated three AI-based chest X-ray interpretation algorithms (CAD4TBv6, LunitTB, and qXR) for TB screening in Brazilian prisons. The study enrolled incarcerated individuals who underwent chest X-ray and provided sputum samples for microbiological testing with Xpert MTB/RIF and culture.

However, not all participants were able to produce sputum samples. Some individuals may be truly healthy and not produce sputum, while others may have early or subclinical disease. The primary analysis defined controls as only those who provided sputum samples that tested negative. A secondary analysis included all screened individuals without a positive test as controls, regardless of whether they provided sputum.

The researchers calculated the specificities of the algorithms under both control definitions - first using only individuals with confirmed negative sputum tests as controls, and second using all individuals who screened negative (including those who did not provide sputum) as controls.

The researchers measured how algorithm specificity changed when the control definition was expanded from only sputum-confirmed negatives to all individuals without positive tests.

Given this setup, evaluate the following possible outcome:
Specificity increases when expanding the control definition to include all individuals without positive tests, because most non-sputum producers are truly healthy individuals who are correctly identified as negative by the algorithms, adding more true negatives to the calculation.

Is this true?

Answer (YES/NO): YES